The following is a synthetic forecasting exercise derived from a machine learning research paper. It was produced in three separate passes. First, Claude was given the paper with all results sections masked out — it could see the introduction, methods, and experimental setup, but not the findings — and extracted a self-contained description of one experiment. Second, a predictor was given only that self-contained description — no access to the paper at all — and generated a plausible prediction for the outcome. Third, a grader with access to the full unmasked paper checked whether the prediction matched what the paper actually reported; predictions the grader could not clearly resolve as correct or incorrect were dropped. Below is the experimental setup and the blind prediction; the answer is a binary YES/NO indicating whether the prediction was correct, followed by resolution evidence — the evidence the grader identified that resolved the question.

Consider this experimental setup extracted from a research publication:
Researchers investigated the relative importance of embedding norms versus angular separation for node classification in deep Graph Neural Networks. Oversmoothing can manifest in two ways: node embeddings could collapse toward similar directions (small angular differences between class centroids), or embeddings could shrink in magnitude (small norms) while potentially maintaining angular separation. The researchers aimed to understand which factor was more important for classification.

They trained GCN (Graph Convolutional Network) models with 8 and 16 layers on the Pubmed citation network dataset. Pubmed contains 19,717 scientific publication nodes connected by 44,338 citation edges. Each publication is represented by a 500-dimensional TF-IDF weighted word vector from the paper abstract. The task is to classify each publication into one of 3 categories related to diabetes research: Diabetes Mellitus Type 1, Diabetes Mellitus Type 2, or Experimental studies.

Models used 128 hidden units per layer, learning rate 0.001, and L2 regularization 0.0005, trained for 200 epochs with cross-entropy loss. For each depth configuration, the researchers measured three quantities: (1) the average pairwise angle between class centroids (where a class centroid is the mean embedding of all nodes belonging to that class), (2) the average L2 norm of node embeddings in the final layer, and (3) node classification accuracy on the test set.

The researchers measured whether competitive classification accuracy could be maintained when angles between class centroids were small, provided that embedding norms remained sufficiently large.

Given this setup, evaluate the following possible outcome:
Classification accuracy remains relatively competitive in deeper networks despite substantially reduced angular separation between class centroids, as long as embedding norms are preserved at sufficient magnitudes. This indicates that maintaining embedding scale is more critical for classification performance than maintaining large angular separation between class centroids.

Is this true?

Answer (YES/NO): YES